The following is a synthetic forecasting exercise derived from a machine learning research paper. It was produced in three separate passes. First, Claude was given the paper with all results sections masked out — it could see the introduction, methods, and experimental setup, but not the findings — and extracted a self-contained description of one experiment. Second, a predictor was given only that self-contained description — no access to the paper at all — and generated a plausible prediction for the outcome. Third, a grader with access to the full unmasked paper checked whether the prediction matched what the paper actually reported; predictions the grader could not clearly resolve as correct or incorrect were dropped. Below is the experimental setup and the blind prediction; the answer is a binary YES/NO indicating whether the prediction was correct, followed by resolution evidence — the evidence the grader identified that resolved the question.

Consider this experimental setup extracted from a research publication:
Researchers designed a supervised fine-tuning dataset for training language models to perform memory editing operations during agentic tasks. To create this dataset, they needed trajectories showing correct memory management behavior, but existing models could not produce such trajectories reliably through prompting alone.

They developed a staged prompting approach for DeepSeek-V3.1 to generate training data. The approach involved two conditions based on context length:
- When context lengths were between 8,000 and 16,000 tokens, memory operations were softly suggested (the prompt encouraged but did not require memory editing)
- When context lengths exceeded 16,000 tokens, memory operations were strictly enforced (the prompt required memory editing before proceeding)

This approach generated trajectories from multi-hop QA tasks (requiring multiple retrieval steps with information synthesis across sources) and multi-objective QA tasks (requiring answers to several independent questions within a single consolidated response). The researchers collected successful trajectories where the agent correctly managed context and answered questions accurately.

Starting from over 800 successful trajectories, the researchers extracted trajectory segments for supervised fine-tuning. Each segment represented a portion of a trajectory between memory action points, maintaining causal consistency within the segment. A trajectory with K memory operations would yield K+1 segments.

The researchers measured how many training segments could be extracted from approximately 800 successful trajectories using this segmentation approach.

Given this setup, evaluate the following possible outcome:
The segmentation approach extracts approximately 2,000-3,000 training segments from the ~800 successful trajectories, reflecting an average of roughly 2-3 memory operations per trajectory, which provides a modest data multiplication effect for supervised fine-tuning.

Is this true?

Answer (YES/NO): NO